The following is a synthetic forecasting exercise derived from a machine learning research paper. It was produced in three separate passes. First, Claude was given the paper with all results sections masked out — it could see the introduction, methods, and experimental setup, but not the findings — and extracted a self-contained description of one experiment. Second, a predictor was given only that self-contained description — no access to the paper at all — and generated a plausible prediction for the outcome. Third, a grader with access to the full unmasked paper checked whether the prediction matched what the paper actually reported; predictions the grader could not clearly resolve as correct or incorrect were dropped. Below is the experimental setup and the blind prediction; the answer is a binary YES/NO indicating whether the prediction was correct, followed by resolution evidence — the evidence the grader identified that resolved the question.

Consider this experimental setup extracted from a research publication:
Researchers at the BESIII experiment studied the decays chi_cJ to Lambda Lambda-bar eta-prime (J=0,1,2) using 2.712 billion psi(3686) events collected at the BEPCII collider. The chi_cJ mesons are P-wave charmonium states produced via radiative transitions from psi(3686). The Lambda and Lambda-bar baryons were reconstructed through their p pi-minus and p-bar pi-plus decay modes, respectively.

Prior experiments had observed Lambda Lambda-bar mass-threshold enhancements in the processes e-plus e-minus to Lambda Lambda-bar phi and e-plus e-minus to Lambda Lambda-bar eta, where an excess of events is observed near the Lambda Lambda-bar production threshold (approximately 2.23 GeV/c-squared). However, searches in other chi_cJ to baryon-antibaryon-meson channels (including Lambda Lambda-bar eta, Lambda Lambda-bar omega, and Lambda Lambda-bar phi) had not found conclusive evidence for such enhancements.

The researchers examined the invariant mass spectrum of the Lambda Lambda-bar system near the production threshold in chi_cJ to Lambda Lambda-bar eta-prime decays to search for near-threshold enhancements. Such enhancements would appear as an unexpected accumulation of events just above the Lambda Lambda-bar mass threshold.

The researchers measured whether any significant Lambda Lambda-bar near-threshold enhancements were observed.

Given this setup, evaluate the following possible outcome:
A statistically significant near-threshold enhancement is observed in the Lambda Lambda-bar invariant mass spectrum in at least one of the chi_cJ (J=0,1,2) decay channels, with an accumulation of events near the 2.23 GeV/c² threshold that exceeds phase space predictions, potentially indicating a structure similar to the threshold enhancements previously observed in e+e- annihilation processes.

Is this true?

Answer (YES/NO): NO